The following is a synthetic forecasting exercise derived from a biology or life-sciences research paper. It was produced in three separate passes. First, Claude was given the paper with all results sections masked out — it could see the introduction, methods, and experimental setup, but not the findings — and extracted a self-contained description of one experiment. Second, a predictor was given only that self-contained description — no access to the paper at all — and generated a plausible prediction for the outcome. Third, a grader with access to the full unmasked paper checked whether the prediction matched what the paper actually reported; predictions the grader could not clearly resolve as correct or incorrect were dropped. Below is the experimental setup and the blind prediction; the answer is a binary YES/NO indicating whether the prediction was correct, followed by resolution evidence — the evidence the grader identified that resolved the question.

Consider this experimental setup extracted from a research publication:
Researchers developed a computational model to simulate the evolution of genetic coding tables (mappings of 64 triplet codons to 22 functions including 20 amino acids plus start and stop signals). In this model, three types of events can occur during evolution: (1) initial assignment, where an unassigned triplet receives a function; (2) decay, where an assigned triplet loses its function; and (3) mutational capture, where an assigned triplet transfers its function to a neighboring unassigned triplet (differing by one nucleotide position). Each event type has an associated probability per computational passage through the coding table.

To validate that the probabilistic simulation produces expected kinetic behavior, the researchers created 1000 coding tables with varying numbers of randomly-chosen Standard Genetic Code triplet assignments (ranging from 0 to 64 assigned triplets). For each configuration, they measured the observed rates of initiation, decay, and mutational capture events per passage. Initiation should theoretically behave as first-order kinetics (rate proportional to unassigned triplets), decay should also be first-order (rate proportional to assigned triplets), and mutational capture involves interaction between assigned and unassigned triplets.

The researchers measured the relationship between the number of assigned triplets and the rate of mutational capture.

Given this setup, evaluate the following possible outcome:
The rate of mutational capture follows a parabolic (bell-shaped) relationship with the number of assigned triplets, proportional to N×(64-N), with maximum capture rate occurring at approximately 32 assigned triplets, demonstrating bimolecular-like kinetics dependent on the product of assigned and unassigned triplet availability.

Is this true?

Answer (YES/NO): YES